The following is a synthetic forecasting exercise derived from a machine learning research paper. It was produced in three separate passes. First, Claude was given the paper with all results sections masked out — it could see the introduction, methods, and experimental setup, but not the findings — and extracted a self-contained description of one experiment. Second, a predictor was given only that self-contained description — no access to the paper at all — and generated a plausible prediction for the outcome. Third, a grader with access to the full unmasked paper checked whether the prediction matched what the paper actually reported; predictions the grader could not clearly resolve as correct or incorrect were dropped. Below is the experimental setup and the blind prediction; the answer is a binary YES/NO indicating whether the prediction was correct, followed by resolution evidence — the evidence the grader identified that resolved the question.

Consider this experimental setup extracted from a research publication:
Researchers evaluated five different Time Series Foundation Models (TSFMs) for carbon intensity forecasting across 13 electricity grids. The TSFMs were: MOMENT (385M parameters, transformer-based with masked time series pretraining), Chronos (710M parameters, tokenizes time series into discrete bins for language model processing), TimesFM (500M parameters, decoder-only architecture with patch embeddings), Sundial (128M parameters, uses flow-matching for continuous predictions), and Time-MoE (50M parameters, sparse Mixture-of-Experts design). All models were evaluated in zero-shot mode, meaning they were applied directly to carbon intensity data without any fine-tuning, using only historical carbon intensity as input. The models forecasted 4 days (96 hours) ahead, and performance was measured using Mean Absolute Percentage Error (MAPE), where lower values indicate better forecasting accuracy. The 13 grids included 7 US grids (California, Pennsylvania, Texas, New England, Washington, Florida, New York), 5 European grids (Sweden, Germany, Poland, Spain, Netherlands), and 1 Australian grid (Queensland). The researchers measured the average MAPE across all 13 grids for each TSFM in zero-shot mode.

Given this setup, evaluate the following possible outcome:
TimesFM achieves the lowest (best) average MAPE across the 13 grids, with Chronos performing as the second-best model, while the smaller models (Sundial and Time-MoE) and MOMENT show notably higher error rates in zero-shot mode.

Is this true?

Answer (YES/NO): NO